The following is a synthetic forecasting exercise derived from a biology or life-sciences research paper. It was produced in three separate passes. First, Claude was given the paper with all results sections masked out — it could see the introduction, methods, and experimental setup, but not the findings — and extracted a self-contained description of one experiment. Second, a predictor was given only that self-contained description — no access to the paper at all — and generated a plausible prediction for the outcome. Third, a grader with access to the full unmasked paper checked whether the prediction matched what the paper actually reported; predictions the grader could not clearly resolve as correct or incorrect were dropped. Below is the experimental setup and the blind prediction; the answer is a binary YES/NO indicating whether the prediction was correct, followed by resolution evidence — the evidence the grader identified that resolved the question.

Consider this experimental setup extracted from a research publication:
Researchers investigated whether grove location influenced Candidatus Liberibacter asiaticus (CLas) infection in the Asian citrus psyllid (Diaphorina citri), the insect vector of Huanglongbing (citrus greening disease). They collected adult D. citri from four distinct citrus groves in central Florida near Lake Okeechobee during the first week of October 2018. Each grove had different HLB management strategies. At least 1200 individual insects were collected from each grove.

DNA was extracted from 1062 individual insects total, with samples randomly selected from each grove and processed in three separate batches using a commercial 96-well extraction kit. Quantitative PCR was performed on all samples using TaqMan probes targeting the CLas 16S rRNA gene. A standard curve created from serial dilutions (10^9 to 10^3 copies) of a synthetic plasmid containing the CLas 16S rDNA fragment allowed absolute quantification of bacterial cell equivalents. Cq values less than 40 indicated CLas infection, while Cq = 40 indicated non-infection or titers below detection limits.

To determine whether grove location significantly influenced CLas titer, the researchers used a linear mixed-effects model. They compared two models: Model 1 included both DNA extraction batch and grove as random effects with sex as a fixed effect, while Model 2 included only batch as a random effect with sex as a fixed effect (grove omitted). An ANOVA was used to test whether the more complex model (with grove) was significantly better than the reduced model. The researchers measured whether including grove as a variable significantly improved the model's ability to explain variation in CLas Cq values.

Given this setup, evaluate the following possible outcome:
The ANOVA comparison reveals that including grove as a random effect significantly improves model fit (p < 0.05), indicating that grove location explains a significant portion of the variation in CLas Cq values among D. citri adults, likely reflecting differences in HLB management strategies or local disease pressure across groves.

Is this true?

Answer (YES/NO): YES